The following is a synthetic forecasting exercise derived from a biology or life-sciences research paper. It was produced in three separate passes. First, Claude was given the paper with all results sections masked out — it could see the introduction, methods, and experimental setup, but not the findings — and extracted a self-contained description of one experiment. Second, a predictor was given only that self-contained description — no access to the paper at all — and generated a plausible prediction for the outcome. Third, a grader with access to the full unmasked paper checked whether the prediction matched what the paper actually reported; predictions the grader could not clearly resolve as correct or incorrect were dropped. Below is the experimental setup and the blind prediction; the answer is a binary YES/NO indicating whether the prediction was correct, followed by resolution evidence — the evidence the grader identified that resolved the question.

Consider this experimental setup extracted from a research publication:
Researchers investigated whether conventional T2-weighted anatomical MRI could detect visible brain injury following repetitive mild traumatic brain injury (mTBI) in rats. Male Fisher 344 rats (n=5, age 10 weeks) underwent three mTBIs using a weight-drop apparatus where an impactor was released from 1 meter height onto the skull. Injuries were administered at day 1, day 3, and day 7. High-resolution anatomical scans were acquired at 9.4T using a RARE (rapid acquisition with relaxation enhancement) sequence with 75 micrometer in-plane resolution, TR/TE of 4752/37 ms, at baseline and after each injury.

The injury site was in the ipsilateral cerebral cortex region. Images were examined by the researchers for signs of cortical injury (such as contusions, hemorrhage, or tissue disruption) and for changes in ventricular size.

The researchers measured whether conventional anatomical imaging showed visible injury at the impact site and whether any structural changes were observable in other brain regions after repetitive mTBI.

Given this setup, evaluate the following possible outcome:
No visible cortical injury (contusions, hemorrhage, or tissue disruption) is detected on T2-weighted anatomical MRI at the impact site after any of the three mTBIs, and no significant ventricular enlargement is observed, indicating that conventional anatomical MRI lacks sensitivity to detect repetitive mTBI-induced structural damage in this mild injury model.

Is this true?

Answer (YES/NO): NO